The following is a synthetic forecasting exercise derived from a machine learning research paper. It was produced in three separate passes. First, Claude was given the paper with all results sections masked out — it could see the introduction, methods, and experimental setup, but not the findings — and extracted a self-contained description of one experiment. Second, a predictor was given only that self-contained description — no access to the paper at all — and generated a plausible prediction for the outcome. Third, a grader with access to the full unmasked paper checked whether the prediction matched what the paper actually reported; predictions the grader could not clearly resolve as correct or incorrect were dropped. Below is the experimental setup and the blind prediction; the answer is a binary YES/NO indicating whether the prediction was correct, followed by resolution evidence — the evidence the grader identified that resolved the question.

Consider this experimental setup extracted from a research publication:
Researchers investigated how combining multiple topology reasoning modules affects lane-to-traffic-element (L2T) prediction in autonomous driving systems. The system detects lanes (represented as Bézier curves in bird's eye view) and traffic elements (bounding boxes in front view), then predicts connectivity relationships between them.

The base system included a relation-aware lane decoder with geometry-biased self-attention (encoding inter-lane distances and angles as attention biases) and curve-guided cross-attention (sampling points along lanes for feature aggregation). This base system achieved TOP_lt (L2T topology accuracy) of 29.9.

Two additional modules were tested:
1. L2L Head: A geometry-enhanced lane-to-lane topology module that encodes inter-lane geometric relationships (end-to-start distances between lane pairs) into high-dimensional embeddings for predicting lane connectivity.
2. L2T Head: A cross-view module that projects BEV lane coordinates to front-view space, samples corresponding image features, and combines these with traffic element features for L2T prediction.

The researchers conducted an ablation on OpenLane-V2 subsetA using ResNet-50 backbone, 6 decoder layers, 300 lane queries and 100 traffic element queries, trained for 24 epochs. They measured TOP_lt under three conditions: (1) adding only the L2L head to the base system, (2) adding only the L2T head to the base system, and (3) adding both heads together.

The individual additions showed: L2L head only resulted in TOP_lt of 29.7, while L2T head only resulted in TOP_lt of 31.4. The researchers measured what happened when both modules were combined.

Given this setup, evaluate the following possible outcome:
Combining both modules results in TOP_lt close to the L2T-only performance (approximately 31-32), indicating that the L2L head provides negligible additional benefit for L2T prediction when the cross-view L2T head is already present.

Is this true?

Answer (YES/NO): NO